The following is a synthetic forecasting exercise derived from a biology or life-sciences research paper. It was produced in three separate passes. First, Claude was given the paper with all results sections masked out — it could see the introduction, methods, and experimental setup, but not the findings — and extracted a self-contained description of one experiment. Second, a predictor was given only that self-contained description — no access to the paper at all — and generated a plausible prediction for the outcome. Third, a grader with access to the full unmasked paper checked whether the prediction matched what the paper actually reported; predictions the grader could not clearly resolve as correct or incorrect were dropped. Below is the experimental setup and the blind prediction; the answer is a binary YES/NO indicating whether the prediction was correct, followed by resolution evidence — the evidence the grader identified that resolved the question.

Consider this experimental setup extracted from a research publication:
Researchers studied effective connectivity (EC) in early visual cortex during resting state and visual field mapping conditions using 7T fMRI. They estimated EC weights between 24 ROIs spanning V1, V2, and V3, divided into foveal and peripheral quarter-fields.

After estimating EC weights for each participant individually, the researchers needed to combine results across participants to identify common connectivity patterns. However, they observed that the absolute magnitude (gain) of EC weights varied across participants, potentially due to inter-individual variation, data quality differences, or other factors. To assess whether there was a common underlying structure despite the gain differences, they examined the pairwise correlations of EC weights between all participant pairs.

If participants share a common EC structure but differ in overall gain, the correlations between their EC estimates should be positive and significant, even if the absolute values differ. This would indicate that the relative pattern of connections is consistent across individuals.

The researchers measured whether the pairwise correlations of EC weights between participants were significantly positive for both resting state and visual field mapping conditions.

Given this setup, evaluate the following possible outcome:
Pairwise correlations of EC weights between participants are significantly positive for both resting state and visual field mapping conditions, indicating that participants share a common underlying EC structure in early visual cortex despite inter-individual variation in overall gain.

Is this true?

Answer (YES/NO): YES